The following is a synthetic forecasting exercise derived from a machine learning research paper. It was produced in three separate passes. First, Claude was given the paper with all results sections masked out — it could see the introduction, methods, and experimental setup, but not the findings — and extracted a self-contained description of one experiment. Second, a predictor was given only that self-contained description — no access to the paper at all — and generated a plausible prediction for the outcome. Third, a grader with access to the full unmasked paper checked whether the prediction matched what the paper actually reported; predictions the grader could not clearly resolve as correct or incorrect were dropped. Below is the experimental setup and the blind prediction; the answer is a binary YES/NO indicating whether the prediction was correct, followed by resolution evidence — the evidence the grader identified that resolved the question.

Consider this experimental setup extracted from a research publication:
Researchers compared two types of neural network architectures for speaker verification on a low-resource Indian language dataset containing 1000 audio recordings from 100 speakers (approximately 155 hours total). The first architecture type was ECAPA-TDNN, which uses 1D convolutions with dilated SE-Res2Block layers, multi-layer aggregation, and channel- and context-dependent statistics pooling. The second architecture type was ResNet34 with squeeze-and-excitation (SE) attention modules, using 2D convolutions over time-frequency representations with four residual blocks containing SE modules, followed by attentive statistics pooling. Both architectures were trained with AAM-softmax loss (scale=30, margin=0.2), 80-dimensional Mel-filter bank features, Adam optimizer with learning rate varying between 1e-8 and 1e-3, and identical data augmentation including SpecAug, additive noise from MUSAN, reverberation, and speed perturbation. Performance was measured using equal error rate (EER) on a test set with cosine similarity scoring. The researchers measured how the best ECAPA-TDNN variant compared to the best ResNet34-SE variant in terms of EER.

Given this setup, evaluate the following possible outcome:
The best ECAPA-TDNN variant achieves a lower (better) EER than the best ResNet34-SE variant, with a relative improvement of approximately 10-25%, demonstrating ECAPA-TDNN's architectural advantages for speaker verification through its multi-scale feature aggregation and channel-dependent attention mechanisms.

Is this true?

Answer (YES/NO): NO